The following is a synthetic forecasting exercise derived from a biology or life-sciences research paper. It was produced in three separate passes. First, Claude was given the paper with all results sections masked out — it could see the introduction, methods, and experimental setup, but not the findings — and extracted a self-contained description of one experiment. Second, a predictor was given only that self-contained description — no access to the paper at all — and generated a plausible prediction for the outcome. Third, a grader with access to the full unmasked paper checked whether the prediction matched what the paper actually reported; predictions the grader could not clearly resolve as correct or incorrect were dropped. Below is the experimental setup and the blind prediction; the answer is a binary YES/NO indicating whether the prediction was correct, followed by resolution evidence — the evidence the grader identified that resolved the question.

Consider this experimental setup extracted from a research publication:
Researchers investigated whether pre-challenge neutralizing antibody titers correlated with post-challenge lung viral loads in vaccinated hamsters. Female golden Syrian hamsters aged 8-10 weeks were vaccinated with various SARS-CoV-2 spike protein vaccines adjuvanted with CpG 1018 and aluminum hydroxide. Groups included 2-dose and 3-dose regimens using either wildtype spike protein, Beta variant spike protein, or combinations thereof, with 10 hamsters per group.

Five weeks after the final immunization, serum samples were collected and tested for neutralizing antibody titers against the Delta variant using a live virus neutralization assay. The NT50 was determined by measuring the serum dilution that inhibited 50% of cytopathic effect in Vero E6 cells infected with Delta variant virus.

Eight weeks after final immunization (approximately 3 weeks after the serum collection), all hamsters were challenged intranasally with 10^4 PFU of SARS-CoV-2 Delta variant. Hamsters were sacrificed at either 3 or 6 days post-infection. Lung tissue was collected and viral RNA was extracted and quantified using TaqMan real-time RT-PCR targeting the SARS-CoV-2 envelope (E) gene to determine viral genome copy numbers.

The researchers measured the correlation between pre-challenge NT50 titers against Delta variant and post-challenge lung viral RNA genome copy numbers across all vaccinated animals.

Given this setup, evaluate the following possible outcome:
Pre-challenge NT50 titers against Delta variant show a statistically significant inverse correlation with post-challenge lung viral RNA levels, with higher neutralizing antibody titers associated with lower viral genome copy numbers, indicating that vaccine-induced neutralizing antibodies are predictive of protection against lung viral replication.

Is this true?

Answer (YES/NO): YES